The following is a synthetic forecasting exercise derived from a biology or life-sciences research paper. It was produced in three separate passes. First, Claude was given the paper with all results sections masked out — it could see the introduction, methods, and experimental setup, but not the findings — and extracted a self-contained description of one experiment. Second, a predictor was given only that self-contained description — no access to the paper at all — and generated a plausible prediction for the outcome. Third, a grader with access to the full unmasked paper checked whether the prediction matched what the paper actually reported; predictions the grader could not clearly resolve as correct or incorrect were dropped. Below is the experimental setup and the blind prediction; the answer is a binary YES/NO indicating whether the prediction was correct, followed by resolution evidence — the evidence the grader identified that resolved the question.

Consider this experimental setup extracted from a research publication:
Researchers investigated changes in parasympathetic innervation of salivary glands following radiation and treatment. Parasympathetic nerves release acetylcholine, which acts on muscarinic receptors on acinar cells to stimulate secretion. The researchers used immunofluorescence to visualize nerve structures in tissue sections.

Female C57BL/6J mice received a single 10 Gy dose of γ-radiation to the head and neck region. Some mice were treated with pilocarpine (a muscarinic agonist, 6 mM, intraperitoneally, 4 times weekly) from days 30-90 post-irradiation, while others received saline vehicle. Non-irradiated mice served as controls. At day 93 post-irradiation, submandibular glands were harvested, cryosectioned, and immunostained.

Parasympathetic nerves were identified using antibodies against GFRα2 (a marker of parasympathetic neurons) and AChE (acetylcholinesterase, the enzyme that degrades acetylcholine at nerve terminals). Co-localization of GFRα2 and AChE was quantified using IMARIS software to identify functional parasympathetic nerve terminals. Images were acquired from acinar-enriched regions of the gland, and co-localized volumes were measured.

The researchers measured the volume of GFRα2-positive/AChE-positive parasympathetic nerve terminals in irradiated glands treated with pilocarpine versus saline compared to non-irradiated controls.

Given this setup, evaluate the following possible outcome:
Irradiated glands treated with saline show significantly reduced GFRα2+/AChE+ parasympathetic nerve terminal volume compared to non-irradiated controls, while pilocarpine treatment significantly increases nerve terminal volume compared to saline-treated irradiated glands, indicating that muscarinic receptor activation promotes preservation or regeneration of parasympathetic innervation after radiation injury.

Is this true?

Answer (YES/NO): YES